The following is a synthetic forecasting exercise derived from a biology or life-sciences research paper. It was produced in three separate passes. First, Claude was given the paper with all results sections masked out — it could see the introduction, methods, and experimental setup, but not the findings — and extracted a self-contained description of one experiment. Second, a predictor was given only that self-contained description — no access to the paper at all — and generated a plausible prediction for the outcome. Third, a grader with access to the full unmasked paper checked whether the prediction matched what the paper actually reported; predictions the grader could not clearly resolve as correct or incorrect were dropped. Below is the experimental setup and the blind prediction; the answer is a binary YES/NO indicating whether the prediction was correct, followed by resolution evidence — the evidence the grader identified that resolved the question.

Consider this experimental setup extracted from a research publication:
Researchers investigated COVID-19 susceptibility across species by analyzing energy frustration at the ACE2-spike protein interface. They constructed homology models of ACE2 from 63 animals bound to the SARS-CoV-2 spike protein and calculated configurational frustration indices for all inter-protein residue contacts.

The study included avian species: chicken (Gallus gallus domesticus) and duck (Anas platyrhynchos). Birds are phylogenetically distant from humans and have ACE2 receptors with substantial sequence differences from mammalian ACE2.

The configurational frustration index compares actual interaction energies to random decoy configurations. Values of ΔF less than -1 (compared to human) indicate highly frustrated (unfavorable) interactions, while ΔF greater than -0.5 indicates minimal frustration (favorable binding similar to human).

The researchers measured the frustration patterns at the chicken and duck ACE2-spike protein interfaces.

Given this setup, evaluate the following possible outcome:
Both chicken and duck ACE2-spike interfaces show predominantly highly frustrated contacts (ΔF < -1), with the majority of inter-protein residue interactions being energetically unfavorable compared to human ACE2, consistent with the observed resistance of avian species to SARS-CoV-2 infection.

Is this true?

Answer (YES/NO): NO